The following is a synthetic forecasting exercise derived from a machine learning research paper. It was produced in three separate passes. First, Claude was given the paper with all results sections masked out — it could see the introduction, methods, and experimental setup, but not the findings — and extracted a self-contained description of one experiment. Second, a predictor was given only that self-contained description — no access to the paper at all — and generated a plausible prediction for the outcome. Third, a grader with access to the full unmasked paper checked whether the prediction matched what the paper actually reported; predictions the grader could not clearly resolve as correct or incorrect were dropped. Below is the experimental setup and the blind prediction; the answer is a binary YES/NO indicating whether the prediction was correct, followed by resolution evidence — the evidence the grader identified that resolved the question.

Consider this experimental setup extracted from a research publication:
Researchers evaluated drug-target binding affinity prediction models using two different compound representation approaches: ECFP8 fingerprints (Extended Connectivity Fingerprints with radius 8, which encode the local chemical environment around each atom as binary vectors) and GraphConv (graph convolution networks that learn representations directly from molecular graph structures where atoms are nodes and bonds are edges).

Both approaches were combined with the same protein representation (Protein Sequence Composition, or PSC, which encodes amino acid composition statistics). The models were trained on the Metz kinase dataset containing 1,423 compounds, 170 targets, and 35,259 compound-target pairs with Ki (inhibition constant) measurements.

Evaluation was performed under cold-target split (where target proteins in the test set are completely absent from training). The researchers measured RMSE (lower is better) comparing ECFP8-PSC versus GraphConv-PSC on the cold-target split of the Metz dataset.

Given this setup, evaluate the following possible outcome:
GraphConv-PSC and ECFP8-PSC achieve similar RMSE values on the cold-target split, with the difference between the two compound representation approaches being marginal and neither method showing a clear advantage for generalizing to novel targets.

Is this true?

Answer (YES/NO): NO